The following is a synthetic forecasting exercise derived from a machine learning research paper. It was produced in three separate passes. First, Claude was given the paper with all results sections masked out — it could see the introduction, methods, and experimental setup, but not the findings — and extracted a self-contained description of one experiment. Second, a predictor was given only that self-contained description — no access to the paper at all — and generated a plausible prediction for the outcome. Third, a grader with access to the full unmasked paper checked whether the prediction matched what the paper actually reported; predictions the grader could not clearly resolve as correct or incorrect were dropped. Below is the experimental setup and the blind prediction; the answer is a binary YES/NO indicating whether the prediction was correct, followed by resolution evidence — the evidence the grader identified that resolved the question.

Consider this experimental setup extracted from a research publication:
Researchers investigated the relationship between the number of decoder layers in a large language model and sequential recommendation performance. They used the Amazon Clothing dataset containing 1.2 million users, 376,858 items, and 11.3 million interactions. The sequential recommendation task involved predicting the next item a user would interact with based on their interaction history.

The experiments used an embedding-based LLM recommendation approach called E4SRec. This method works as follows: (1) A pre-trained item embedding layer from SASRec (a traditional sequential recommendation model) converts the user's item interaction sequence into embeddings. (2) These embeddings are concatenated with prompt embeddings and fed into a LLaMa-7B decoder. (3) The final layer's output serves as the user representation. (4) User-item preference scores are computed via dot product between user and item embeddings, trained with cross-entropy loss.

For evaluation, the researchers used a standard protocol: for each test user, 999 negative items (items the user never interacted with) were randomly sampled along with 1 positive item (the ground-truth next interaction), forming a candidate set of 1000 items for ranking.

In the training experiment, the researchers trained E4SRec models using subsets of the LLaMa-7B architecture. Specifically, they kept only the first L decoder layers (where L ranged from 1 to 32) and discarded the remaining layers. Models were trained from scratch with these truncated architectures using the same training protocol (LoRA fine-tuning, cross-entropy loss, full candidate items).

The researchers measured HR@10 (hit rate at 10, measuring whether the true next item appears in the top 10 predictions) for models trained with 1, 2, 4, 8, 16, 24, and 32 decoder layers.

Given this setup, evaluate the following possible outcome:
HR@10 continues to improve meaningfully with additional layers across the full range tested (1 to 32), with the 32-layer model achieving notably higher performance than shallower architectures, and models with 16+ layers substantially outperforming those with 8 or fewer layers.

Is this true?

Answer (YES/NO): NO